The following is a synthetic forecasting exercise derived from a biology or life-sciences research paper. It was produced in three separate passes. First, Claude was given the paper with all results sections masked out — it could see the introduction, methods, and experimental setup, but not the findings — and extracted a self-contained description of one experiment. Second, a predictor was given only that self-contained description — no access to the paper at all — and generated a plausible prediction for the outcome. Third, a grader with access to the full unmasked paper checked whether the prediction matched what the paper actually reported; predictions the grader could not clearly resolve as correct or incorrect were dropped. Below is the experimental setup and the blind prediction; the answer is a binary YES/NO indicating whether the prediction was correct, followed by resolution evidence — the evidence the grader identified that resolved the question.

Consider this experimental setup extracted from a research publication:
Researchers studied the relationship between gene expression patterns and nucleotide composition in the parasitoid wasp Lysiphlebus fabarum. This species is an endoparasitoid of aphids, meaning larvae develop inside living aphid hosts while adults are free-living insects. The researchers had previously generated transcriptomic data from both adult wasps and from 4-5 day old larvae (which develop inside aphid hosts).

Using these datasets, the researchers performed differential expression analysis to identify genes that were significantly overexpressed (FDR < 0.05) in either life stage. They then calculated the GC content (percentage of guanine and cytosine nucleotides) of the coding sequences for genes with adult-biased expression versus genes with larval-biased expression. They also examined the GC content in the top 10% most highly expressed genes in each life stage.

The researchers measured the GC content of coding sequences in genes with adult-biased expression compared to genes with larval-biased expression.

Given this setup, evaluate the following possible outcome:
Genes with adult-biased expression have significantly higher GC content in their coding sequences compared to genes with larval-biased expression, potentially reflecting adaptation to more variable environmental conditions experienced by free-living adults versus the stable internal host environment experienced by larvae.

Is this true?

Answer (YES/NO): NO